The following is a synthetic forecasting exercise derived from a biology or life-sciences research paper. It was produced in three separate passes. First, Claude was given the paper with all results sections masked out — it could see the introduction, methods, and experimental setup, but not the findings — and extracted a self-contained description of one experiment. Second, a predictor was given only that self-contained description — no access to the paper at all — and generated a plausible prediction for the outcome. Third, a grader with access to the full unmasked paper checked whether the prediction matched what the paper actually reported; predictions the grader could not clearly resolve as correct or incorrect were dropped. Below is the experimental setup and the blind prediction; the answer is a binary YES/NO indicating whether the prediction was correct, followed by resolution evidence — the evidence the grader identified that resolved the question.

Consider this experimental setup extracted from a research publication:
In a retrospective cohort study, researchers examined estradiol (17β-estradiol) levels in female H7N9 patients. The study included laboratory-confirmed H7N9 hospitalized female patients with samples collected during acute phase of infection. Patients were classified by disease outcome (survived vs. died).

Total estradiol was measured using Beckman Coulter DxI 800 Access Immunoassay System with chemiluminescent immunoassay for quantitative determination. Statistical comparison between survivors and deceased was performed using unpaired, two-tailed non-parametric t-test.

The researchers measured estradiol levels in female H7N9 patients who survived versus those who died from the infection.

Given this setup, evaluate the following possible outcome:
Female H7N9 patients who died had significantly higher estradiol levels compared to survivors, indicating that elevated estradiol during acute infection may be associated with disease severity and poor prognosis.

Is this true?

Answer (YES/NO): NO